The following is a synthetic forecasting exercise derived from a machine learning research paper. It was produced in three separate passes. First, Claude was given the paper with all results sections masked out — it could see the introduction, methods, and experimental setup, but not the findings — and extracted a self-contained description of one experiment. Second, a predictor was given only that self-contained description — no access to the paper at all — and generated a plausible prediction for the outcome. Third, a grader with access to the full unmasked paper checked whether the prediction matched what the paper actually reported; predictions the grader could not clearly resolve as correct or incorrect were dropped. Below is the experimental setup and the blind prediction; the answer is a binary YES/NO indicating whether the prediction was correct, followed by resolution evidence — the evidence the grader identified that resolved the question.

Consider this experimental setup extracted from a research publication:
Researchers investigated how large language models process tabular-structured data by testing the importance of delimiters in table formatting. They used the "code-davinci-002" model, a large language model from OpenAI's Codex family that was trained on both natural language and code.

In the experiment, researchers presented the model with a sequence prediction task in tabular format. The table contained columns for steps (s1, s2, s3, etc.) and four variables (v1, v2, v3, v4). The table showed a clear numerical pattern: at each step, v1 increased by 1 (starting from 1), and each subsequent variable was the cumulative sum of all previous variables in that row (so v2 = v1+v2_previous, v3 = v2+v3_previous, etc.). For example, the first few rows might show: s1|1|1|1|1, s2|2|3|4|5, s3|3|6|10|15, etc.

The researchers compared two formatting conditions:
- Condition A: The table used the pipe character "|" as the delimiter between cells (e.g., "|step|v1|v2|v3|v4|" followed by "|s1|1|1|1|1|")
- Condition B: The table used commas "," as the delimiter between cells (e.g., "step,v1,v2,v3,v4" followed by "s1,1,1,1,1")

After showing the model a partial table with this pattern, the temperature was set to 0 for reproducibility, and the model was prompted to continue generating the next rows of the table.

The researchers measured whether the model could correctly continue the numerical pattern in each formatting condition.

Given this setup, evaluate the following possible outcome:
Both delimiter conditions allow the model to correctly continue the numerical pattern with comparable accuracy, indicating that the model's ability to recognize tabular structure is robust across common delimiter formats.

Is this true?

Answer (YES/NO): NO